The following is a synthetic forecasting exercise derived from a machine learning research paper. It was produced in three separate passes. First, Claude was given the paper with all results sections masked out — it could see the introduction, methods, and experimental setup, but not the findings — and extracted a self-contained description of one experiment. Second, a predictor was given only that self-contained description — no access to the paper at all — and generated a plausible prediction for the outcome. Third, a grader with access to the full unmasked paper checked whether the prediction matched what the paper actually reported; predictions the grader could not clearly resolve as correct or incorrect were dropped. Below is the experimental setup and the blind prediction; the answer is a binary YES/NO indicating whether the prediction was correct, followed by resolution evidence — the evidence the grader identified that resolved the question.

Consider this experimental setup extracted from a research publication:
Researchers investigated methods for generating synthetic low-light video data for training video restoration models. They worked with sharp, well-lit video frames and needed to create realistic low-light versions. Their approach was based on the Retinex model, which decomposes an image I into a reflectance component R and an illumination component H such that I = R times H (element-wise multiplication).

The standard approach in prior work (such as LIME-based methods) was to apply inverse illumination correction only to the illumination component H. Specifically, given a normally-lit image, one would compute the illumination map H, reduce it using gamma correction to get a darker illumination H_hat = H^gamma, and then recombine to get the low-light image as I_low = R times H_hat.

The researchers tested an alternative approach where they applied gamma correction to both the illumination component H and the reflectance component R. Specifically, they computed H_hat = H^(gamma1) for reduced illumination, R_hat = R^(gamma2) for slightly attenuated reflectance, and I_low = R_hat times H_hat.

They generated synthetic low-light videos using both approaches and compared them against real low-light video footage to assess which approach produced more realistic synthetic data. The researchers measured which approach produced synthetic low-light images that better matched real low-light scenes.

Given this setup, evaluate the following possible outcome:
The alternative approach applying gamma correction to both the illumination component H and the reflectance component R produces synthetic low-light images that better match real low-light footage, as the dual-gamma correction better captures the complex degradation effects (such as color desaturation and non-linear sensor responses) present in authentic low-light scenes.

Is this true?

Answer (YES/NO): YES